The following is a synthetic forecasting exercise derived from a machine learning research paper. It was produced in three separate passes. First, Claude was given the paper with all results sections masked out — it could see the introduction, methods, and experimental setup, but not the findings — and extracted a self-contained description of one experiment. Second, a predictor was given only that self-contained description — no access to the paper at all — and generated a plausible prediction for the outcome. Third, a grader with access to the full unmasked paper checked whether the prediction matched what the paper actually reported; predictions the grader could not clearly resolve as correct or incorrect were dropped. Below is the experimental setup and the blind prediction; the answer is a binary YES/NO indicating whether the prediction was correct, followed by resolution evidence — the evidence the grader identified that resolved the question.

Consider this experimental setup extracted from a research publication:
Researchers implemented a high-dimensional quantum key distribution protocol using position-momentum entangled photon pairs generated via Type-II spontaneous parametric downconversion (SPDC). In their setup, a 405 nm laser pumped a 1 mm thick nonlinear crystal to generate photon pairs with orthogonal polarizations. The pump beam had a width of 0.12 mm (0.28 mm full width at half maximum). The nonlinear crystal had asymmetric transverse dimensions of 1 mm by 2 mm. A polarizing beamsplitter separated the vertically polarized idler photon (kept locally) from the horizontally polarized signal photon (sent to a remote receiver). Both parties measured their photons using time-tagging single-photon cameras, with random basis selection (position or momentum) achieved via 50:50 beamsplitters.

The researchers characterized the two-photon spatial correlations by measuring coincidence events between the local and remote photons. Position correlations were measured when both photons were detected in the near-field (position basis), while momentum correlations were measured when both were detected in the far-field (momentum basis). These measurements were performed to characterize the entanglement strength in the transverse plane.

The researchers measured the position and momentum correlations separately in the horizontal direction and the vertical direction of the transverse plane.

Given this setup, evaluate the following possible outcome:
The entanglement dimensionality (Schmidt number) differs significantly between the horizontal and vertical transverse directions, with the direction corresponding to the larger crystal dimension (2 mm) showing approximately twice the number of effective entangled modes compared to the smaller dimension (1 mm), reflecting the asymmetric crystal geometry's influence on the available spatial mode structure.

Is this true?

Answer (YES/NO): NO